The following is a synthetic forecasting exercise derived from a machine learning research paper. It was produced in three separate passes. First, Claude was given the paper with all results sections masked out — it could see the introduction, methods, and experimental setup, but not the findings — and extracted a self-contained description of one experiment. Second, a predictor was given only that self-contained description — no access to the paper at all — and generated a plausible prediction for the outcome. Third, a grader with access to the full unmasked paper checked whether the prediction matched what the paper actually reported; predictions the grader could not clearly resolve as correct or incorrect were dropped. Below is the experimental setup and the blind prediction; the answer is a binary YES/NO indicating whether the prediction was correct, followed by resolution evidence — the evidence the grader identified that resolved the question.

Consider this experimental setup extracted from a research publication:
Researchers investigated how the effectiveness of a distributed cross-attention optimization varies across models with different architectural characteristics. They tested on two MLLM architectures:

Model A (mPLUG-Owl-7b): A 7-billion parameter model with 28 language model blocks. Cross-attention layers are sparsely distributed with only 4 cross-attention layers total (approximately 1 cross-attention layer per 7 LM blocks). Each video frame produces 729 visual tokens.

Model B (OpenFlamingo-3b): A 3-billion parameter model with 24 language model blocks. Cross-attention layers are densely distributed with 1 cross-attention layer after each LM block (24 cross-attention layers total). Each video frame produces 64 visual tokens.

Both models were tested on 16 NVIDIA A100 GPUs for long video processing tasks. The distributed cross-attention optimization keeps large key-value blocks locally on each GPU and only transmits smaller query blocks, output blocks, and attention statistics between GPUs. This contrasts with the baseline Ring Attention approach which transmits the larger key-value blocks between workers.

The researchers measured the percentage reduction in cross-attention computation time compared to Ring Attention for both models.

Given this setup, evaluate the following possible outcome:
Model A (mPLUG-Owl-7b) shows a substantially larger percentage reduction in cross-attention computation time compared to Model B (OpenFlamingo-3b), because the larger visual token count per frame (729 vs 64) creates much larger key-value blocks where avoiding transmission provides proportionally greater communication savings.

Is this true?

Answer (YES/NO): YES